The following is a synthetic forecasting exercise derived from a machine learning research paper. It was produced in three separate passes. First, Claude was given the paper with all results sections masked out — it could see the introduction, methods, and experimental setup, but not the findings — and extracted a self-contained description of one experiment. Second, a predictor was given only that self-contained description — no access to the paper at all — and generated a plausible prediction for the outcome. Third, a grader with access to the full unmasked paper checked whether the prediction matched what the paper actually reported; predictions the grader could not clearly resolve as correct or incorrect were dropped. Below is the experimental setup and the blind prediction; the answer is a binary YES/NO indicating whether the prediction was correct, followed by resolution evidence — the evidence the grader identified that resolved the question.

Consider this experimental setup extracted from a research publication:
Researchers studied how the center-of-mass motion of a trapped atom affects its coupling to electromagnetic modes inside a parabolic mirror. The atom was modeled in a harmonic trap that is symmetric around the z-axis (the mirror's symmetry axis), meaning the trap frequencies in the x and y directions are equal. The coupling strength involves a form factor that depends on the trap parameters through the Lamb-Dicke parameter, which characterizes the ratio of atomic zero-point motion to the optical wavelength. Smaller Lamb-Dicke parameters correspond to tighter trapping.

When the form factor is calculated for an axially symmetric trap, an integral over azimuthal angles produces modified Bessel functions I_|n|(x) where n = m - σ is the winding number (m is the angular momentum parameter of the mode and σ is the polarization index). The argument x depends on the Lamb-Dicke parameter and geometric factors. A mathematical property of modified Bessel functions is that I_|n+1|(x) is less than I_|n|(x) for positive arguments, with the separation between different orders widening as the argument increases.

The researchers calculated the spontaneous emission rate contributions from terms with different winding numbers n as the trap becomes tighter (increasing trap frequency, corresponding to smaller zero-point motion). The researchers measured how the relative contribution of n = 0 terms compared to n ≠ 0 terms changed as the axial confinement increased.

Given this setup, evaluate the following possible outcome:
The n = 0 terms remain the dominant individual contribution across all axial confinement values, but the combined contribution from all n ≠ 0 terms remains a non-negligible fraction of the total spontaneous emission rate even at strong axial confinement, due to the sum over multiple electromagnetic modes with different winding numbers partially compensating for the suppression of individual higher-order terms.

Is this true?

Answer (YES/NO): NO